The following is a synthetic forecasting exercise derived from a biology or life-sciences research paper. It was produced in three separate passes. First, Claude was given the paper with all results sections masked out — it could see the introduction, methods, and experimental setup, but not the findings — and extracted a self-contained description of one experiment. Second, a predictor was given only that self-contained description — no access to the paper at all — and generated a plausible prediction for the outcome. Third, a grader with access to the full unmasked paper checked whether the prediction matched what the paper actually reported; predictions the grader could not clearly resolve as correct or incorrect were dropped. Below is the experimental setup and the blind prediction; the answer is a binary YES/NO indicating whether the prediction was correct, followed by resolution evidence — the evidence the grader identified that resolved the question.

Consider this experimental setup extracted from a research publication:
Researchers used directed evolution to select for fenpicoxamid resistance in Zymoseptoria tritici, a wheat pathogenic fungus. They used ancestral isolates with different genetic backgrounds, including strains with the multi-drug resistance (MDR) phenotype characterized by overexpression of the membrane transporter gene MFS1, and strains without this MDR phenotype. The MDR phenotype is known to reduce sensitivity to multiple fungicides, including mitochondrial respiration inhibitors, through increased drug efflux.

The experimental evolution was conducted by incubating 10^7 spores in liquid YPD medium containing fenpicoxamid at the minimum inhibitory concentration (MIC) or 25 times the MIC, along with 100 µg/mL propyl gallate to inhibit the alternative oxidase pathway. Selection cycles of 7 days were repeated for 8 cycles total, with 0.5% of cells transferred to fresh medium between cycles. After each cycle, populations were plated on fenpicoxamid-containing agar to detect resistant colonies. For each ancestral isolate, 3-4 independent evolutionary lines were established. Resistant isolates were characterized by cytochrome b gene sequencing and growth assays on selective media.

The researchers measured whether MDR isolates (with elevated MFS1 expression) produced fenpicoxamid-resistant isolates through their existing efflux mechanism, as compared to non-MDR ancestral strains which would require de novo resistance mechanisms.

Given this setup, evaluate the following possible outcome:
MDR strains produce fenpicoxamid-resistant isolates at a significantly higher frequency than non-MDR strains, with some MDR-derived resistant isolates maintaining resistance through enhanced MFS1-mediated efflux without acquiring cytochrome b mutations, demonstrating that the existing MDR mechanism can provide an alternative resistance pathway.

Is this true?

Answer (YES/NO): NO